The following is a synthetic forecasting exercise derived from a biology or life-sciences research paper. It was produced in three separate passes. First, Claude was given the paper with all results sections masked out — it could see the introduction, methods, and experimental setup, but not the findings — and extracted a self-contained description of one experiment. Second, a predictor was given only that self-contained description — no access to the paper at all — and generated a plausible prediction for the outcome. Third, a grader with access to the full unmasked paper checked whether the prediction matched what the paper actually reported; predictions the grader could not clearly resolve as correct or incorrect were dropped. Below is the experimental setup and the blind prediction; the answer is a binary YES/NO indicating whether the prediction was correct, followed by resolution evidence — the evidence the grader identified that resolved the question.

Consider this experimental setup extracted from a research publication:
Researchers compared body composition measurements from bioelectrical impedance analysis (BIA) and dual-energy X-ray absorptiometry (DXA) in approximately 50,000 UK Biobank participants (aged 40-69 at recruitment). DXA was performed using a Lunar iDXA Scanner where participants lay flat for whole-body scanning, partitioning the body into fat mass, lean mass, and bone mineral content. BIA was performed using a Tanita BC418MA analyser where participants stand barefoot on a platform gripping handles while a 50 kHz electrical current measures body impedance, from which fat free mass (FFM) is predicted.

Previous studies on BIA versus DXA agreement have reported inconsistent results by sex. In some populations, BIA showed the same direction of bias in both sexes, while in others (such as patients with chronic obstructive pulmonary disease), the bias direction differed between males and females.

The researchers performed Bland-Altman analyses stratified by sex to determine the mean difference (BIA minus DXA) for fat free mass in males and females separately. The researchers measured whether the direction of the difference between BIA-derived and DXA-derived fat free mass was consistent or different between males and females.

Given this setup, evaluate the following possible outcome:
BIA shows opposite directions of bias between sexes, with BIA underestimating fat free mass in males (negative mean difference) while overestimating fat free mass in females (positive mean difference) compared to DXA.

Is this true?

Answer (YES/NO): NO